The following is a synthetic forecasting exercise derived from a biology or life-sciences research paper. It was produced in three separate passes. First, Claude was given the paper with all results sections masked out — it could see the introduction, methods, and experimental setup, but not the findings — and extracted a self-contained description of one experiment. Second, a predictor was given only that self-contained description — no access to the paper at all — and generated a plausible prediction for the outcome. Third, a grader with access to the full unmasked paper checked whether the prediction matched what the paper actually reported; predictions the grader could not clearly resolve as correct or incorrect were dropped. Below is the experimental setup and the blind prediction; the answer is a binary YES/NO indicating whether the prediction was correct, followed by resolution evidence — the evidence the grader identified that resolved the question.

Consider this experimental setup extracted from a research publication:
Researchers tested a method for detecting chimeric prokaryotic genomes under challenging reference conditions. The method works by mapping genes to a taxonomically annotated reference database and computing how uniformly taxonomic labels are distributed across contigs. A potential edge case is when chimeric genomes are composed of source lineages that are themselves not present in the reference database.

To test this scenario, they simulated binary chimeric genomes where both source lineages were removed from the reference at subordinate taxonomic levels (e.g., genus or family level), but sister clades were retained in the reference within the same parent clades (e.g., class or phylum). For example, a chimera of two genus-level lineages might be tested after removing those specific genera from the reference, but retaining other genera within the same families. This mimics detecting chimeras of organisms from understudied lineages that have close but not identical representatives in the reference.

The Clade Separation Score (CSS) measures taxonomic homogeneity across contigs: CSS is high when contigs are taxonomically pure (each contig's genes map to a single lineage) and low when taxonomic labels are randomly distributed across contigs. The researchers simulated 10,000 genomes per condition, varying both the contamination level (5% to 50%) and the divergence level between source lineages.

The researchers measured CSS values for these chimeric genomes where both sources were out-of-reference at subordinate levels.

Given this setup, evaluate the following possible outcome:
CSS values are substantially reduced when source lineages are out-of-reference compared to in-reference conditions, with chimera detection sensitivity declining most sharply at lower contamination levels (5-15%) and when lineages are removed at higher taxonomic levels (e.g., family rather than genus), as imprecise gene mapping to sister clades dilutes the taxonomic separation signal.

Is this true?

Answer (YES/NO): NO